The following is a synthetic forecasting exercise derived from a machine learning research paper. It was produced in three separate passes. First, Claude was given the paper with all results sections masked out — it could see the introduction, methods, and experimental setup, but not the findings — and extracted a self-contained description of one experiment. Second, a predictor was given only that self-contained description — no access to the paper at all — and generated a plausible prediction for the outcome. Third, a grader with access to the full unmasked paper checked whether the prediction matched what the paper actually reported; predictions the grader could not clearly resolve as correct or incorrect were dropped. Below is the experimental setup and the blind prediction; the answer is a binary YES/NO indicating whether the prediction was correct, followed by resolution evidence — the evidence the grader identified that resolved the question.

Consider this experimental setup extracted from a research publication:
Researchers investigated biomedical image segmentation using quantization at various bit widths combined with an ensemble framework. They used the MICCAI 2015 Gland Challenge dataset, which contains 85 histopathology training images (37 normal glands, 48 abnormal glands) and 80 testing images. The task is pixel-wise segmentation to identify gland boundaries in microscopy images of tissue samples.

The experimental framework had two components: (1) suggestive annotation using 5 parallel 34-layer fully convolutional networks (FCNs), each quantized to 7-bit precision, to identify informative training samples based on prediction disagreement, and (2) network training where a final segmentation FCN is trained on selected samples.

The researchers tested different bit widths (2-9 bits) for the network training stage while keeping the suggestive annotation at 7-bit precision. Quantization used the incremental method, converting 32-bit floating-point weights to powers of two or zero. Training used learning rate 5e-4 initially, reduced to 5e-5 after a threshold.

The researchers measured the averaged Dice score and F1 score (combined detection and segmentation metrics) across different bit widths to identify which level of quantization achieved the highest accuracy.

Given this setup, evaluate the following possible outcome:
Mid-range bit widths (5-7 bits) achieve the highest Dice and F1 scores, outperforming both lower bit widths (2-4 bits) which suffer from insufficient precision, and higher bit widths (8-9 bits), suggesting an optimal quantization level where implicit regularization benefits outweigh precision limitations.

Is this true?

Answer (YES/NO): NO